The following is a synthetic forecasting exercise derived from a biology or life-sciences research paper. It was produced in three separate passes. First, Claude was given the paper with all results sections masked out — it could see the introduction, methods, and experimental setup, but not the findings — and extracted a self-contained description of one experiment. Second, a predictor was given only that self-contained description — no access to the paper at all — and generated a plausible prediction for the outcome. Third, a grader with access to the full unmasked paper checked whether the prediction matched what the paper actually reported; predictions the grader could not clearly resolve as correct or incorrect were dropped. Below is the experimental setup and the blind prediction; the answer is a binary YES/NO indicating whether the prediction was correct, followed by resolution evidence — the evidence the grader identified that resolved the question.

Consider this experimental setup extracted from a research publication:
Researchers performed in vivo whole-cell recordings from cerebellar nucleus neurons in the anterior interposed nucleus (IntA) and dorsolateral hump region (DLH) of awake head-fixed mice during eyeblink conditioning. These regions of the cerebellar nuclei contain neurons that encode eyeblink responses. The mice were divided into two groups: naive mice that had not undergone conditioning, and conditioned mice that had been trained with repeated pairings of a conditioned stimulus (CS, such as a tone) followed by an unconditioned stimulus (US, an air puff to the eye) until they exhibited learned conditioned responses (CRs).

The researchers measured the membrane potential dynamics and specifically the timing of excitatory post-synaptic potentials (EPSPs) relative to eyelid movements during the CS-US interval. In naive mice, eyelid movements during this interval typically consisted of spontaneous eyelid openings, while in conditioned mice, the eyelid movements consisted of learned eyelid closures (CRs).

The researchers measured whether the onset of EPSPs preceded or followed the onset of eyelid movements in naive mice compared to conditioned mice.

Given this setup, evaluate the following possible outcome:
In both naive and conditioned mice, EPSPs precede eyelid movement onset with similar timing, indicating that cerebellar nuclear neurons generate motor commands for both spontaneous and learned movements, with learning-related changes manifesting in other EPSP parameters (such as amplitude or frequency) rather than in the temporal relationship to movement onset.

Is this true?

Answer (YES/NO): NO